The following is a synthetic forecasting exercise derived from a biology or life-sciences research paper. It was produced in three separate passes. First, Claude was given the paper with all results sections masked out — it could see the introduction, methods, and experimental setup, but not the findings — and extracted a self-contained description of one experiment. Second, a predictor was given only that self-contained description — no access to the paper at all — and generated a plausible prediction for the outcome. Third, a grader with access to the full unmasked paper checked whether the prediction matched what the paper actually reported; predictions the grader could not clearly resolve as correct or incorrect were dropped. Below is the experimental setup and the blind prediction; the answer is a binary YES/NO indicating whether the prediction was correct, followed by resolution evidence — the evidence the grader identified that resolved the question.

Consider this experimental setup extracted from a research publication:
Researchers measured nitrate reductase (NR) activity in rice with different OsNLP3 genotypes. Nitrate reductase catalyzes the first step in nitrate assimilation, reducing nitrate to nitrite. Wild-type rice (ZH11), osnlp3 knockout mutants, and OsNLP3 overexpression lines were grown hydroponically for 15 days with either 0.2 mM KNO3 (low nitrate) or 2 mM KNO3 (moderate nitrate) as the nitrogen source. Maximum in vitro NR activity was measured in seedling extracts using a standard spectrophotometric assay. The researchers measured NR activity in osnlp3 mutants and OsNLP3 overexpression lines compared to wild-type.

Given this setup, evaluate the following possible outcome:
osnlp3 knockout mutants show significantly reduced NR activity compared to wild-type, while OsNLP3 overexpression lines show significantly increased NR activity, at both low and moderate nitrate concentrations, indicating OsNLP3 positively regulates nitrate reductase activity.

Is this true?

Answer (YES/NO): NO